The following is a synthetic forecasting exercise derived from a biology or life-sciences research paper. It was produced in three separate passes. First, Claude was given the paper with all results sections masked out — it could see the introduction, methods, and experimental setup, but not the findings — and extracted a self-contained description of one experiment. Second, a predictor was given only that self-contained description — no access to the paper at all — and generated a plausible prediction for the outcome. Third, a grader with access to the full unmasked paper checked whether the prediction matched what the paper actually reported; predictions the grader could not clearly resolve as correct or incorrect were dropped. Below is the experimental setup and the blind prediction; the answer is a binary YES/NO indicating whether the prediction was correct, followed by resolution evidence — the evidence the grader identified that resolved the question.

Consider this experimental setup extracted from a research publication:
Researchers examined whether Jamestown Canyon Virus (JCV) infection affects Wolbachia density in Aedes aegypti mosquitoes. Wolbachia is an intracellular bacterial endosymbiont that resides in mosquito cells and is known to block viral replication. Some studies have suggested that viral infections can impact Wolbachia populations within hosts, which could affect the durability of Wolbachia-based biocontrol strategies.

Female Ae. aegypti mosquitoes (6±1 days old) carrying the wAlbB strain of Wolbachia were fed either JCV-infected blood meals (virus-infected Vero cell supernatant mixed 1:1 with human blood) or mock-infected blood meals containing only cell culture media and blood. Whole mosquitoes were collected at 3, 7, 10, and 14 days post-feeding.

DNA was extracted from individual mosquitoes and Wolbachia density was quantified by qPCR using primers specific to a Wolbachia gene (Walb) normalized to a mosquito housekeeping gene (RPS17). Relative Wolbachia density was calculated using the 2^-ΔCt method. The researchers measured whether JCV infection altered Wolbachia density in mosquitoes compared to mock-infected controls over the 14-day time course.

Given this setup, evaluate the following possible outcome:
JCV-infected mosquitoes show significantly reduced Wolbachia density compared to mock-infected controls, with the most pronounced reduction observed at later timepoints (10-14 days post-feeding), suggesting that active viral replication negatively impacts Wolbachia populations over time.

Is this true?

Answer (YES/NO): NO